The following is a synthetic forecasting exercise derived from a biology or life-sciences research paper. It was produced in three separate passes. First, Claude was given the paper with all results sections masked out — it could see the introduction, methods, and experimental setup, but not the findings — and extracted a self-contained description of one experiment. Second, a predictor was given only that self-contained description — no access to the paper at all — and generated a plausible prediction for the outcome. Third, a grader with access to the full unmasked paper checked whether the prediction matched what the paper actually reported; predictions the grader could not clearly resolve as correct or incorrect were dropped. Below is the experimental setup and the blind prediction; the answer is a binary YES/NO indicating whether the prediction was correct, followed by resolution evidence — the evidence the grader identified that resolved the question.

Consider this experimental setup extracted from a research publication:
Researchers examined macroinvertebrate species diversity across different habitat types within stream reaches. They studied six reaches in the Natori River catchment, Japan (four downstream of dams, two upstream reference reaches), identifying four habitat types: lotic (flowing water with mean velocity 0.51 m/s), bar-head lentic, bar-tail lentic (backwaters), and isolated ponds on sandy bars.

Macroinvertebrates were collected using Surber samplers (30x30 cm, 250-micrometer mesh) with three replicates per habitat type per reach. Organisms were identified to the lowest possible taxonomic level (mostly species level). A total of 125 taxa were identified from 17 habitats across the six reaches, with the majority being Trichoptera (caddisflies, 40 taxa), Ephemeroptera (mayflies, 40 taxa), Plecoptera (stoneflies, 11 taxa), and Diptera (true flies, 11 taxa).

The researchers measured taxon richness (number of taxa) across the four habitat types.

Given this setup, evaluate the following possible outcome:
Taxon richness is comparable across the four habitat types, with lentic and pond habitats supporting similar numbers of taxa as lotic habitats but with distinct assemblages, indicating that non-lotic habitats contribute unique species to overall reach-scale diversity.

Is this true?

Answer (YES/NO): NO